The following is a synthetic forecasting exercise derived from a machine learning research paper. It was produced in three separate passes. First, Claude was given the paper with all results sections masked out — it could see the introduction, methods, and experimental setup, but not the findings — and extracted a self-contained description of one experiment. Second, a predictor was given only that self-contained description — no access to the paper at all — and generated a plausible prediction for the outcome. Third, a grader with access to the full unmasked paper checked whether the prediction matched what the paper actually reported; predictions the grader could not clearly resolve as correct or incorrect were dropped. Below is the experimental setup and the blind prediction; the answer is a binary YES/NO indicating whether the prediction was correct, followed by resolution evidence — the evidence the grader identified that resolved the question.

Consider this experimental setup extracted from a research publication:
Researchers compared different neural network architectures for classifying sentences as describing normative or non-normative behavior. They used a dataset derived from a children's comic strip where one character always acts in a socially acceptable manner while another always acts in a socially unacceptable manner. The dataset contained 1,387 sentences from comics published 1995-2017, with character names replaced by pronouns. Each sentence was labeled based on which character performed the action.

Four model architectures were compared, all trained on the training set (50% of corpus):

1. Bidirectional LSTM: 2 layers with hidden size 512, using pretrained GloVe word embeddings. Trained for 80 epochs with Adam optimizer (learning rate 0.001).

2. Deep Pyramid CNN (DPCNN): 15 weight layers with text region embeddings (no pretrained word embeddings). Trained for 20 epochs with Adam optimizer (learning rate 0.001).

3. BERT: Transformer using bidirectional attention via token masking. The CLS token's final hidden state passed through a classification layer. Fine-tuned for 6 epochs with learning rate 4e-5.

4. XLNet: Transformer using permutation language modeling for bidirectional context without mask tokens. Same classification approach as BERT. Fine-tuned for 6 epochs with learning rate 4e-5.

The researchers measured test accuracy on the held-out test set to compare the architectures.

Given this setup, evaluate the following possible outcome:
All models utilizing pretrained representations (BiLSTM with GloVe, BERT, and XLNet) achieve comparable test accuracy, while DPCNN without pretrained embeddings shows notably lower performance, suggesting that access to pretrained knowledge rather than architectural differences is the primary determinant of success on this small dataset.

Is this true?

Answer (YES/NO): NO